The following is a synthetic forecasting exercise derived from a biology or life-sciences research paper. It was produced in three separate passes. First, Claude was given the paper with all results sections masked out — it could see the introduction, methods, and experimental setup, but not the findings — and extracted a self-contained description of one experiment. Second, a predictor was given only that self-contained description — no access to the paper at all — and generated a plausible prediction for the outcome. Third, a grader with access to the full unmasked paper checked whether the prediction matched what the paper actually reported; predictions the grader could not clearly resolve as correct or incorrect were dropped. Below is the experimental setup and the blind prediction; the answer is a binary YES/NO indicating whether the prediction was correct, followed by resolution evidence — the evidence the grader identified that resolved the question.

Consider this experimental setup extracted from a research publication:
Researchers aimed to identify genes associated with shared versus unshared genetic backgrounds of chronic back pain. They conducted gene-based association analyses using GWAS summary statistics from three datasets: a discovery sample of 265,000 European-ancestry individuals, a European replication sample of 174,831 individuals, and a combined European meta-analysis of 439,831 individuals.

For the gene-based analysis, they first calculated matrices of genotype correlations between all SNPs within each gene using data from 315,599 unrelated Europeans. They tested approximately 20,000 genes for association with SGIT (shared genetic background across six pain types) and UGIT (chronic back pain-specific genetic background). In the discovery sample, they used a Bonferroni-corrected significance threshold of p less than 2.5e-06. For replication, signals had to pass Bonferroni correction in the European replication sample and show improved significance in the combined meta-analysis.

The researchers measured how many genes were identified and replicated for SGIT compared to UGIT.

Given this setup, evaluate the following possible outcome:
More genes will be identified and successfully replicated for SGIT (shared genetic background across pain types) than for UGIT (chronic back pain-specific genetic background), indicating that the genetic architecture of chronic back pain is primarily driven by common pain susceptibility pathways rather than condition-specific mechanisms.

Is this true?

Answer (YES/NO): YES